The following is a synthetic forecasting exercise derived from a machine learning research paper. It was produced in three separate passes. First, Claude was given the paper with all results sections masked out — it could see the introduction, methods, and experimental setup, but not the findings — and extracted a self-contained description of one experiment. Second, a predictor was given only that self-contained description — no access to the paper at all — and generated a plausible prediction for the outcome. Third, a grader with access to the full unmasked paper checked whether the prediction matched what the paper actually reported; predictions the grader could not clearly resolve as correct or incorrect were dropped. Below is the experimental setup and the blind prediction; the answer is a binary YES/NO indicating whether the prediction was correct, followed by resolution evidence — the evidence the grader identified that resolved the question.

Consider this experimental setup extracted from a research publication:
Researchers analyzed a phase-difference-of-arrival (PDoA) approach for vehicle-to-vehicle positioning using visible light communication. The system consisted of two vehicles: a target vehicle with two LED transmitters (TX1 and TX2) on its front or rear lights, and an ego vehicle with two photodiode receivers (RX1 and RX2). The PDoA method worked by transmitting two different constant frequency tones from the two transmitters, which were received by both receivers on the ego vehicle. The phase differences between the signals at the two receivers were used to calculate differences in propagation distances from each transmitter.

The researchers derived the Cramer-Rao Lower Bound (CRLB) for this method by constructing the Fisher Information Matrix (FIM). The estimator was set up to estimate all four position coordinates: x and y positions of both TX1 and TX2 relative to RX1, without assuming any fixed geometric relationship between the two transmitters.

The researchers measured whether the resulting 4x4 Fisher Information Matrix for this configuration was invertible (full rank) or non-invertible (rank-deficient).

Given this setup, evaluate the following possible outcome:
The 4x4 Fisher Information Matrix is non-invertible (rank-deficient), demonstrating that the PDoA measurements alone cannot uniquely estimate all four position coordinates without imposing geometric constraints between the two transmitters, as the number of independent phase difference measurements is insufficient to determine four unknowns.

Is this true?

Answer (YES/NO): YES